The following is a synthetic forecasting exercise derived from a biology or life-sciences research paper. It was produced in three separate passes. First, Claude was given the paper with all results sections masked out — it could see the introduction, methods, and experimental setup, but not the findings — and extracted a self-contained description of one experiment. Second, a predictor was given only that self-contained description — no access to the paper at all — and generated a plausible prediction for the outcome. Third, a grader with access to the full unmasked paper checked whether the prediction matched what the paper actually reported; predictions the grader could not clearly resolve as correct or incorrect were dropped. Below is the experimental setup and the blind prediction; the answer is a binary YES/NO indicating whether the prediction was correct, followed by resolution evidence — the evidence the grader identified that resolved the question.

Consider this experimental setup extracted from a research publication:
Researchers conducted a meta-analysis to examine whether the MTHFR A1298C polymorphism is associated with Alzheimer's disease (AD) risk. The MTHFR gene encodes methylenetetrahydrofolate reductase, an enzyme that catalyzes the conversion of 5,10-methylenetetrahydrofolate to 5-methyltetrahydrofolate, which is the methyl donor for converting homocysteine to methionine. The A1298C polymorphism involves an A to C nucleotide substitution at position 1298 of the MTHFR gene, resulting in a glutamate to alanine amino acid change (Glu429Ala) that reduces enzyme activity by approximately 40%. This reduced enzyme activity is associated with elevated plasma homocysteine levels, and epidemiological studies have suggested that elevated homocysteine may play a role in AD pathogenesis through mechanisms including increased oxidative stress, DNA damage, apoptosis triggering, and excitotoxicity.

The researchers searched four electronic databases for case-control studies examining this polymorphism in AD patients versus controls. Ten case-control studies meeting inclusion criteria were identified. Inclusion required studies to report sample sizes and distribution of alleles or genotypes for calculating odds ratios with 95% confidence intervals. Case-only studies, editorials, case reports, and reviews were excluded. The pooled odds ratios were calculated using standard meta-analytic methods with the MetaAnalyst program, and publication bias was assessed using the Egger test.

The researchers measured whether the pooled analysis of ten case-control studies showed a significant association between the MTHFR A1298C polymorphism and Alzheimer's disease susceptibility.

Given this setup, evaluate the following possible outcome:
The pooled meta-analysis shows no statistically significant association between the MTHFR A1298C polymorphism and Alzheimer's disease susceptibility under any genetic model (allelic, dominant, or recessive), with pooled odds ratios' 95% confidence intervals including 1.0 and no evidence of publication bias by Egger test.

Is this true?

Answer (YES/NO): NO